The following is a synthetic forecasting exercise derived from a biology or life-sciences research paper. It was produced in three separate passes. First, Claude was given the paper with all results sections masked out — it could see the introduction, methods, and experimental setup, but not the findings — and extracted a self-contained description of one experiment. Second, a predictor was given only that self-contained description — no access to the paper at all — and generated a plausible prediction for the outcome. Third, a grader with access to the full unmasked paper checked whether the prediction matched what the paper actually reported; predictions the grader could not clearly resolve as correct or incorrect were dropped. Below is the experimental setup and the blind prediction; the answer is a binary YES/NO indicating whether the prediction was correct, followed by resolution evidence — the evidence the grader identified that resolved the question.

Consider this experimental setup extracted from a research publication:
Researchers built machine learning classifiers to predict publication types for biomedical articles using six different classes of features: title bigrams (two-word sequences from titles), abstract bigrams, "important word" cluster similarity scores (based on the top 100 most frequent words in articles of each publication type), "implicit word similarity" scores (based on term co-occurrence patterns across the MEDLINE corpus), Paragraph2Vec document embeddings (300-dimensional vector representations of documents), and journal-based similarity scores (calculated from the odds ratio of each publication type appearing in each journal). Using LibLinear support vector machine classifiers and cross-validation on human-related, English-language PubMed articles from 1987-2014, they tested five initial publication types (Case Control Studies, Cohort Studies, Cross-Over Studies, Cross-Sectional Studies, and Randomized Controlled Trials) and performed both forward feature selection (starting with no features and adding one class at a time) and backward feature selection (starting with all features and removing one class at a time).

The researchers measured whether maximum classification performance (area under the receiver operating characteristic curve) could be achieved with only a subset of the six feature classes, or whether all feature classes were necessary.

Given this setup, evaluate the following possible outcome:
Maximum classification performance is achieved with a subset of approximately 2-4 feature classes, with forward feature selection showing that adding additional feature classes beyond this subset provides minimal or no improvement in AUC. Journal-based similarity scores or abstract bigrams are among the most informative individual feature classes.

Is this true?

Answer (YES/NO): NO